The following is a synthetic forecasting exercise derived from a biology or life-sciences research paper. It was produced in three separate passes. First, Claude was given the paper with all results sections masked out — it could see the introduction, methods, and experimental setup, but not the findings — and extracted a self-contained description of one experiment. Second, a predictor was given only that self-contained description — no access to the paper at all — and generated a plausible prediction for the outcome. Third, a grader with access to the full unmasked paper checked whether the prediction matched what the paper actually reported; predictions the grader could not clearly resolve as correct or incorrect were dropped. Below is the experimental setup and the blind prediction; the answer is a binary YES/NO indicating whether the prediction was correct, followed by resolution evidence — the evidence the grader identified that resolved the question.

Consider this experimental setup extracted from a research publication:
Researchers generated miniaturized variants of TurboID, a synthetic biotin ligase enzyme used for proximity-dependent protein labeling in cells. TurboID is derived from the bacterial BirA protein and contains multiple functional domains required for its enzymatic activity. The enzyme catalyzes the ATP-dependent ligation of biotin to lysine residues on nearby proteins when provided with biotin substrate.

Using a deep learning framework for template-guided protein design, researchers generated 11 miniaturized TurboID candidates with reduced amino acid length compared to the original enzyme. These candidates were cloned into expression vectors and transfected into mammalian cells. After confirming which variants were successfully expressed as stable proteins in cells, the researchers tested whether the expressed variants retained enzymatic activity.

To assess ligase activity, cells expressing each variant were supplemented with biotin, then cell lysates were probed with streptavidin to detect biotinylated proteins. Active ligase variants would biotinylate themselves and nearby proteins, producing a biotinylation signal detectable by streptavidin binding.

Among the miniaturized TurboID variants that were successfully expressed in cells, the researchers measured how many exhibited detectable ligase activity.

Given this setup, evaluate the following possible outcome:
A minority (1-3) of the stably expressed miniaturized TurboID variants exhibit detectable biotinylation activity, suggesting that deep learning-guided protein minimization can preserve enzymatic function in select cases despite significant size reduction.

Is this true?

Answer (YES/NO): YES